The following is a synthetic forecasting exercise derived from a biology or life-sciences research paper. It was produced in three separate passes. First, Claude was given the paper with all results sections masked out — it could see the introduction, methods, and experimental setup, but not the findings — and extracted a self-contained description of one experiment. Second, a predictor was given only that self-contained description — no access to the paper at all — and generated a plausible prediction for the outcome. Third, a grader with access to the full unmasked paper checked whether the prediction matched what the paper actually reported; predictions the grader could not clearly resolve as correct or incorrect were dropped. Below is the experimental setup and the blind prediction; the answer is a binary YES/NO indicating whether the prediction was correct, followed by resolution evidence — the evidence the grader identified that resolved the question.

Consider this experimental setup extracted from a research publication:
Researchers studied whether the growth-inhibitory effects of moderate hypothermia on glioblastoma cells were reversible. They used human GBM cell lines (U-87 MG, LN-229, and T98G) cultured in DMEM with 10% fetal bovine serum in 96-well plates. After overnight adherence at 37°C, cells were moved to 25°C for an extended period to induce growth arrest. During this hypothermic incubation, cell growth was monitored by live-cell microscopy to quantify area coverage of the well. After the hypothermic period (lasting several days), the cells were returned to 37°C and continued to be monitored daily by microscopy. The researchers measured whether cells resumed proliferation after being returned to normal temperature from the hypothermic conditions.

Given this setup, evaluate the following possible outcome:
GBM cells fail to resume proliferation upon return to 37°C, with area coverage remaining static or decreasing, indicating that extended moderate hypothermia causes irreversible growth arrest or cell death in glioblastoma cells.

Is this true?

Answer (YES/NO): NO